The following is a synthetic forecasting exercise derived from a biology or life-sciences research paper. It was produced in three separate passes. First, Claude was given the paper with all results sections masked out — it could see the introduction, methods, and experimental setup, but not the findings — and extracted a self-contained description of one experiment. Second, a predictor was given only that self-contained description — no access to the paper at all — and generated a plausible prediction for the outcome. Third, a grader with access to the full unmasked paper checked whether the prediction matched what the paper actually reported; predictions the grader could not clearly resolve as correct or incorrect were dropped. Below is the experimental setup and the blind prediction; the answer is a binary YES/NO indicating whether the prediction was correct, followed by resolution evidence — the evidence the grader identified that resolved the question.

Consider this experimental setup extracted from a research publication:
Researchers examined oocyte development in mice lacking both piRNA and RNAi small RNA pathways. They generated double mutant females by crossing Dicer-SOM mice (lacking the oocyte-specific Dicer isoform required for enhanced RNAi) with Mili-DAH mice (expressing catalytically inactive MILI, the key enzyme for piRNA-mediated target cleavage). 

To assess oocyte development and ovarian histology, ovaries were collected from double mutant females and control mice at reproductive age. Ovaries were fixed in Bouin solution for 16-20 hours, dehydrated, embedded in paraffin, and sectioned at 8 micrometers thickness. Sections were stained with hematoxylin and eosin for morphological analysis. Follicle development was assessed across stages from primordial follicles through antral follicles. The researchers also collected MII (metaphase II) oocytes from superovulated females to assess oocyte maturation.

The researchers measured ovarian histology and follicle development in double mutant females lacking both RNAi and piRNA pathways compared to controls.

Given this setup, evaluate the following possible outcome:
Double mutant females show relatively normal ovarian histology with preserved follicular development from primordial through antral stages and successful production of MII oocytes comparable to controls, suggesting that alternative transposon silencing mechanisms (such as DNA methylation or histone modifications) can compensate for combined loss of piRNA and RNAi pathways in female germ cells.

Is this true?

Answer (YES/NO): NO